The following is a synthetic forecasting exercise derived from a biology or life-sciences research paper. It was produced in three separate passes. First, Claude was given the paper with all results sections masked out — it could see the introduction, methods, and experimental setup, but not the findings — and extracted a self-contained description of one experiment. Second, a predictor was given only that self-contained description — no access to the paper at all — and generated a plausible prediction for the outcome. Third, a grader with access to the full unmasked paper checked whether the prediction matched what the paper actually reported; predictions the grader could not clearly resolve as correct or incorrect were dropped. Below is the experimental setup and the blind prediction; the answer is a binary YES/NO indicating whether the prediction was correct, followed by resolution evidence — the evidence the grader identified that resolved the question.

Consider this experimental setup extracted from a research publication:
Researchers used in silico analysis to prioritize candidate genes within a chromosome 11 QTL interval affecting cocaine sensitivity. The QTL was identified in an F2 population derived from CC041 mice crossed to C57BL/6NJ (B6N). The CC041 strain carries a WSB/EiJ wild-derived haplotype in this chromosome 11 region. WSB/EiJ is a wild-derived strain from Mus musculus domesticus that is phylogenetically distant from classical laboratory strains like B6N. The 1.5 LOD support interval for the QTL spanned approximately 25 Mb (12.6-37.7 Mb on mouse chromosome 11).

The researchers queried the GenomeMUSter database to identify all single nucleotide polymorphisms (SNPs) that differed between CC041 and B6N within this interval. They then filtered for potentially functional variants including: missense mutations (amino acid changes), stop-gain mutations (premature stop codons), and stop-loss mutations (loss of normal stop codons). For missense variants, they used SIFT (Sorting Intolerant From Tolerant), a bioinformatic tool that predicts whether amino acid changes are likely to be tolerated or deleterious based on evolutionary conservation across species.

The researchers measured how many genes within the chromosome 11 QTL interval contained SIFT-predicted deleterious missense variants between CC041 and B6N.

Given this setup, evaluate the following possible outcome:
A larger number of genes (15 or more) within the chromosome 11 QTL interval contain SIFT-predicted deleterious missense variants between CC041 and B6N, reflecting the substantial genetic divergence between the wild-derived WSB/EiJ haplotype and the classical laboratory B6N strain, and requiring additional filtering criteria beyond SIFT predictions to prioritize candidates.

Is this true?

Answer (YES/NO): NO